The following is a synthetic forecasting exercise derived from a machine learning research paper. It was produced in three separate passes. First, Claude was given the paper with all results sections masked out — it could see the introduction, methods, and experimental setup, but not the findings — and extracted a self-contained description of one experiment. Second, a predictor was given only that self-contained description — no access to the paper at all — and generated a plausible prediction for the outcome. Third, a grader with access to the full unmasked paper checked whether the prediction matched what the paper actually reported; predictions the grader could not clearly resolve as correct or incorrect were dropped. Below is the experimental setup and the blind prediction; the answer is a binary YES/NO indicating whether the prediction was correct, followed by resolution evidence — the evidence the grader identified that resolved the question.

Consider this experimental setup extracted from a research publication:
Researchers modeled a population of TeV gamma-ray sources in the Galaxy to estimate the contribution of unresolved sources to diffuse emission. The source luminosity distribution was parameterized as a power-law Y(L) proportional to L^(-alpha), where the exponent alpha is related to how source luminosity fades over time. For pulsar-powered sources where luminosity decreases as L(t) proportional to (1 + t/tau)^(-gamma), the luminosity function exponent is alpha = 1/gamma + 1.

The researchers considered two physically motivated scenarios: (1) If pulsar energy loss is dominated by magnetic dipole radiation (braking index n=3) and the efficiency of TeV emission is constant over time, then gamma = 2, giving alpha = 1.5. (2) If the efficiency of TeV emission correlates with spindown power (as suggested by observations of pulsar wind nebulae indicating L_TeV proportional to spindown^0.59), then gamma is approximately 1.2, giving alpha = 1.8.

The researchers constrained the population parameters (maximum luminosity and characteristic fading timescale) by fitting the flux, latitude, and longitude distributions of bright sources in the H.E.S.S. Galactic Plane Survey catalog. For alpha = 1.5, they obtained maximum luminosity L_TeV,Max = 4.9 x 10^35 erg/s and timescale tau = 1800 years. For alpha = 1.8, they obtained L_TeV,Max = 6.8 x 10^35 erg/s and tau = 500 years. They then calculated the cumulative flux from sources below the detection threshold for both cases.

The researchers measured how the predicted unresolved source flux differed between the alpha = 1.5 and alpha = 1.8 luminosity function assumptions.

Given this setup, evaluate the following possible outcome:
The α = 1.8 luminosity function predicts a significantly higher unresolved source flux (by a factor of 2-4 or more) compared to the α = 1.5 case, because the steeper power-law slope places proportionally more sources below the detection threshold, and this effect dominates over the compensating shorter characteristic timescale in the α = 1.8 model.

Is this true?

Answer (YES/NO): NO